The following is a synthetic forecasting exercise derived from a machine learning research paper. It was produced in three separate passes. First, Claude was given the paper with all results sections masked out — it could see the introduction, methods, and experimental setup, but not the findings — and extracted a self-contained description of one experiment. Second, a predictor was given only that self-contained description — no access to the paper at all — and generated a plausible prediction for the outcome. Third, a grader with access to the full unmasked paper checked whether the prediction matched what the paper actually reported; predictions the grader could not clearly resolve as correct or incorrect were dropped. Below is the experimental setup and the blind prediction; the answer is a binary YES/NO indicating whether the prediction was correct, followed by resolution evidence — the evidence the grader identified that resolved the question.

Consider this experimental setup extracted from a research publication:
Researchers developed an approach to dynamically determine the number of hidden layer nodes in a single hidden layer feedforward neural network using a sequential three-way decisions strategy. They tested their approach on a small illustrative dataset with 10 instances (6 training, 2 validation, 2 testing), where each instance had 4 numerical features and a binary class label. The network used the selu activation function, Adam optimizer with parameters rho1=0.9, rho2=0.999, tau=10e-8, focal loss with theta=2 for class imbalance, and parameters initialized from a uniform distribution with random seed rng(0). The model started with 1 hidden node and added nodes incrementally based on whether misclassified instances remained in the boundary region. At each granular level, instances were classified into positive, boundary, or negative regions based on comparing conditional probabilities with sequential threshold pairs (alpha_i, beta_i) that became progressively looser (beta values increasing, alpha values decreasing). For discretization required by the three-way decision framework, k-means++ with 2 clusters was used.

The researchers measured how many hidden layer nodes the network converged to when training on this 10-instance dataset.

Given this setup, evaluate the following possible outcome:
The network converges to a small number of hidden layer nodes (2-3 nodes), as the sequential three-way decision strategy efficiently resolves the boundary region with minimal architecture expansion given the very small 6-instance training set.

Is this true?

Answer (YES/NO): YES